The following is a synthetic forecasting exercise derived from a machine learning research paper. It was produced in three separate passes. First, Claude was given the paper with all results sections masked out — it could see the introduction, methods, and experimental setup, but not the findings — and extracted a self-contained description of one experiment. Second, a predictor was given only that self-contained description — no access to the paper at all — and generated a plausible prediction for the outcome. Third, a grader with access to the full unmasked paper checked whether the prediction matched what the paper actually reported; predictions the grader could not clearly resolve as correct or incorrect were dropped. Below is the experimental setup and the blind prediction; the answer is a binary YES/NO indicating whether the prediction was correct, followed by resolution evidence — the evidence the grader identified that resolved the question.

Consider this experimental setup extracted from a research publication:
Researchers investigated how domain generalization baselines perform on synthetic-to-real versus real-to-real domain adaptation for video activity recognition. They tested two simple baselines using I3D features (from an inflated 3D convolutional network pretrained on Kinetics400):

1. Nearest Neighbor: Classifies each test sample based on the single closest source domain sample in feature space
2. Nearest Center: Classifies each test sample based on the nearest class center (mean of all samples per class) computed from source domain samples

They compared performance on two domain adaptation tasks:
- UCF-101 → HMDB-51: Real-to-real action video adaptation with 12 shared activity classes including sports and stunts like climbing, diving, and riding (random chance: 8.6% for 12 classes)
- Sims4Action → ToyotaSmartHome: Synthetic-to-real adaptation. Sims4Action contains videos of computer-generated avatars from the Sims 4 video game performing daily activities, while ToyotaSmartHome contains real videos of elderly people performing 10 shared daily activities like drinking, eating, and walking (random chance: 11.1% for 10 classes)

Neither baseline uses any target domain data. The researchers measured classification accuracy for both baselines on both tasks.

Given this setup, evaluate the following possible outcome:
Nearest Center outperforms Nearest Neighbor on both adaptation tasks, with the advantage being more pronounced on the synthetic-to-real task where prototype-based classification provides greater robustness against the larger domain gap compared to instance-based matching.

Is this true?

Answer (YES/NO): YES